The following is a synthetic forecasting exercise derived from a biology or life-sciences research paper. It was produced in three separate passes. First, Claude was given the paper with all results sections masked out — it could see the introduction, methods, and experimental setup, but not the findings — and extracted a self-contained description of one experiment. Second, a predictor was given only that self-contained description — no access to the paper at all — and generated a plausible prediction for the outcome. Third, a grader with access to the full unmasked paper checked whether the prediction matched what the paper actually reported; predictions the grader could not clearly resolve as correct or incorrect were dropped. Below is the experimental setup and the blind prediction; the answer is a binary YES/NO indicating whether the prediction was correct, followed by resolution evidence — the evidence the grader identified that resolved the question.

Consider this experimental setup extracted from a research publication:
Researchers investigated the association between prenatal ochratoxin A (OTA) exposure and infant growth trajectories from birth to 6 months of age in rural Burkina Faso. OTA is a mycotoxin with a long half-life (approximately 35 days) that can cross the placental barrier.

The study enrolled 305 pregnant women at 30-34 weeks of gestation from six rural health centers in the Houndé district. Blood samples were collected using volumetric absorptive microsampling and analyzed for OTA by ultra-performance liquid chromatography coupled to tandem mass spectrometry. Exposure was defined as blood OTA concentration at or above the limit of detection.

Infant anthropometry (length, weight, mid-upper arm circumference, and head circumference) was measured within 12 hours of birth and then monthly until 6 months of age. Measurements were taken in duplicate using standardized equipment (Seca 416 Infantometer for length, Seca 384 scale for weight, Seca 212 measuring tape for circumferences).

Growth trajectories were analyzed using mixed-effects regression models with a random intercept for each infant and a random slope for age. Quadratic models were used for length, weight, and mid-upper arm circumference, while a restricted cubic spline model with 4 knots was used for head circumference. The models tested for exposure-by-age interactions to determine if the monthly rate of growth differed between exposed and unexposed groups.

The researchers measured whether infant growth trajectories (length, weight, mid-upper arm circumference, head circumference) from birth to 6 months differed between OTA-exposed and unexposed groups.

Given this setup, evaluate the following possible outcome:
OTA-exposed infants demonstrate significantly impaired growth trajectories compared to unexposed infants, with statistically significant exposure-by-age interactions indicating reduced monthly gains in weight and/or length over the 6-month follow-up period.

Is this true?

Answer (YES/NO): NO